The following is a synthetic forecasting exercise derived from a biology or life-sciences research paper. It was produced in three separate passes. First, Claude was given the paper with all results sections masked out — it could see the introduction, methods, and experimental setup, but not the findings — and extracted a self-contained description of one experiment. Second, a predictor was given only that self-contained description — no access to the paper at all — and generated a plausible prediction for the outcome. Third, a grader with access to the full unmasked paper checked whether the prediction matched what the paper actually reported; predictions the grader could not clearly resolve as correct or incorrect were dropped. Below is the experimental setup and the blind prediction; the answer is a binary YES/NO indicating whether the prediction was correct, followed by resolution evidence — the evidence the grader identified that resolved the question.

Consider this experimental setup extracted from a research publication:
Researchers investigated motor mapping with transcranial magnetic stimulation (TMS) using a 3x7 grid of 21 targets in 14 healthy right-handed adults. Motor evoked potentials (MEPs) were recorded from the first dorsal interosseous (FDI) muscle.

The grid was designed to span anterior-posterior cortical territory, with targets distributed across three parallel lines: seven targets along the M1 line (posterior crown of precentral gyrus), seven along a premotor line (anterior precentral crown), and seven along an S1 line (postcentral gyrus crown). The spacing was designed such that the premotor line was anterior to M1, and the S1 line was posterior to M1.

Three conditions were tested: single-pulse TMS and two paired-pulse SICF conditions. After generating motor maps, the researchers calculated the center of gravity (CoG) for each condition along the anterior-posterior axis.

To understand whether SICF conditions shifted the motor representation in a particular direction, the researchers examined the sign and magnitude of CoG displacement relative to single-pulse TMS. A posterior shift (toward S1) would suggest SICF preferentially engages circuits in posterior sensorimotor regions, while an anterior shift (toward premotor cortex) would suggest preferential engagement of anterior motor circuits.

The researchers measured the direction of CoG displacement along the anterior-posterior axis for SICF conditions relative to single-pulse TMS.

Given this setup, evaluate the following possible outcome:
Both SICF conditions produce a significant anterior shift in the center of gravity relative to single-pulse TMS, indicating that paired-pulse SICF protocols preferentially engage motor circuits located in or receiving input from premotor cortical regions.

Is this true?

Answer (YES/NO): NO